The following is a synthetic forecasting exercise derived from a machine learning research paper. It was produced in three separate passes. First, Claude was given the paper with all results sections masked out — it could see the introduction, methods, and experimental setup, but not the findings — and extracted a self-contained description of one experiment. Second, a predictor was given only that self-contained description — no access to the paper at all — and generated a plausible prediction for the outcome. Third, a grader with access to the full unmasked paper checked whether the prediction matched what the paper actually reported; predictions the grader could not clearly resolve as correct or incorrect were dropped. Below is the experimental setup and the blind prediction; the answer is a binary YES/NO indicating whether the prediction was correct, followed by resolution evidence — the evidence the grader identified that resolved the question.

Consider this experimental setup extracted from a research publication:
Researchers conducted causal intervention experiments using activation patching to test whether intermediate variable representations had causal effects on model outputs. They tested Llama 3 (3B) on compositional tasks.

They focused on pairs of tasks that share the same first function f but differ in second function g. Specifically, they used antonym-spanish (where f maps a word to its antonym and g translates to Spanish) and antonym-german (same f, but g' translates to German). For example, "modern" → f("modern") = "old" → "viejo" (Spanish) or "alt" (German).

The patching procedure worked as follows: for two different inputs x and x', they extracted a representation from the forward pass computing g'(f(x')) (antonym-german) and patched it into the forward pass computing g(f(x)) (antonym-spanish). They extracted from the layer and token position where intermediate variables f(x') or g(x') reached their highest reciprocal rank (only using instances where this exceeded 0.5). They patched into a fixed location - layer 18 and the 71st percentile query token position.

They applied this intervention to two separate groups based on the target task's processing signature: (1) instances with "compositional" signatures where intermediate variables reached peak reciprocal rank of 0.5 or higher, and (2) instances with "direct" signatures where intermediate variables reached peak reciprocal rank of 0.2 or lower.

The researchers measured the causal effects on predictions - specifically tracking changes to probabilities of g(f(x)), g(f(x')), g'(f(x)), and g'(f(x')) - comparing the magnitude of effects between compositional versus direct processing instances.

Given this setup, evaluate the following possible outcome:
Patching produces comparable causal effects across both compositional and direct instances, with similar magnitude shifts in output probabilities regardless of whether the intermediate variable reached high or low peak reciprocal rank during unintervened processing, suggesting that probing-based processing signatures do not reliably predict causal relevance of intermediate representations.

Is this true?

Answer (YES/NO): NO